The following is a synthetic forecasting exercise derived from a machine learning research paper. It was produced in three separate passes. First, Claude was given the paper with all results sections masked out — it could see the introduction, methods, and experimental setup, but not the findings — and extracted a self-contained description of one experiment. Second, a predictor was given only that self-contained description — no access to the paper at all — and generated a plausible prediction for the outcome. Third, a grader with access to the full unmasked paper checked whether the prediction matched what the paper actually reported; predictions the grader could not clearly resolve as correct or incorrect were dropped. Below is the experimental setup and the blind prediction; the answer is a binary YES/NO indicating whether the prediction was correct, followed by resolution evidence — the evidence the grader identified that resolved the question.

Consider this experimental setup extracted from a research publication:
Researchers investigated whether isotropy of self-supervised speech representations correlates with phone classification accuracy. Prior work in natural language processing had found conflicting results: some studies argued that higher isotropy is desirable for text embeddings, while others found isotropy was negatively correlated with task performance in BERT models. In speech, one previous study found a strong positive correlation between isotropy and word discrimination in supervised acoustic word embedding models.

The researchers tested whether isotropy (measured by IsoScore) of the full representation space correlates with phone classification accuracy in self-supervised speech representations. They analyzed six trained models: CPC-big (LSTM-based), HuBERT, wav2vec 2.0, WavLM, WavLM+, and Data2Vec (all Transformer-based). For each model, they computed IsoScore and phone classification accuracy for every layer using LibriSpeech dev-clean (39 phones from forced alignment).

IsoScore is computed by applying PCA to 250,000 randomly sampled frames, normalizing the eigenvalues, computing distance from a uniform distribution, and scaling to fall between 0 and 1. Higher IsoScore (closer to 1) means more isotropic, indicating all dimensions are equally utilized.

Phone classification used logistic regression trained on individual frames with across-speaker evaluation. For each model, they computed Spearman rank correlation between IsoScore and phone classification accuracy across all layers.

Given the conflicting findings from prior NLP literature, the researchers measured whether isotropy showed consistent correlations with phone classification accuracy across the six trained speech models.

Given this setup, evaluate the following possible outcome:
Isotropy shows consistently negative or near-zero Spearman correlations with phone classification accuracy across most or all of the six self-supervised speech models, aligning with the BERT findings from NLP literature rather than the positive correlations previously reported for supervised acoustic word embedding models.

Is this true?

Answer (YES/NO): NO